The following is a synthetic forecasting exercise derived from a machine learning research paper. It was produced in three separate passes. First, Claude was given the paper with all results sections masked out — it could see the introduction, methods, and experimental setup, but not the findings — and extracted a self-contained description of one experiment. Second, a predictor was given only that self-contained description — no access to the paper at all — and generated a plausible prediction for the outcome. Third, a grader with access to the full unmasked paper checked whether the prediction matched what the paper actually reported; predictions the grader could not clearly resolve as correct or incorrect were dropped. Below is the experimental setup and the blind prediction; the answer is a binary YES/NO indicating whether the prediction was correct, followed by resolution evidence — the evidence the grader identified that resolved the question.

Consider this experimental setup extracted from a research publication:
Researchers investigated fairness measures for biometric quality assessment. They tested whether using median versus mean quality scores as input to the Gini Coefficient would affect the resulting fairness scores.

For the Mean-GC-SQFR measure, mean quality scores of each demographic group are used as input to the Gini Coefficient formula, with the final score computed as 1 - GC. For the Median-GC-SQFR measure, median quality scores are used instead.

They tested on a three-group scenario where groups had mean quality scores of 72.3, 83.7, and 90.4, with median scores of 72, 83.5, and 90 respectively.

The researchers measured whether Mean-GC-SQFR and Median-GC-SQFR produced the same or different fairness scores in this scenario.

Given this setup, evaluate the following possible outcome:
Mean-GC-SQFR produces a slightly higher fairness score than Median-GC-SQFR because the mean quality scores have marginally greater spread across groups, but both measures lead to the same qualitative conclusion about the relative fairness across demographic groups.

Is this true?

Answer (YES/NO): NO